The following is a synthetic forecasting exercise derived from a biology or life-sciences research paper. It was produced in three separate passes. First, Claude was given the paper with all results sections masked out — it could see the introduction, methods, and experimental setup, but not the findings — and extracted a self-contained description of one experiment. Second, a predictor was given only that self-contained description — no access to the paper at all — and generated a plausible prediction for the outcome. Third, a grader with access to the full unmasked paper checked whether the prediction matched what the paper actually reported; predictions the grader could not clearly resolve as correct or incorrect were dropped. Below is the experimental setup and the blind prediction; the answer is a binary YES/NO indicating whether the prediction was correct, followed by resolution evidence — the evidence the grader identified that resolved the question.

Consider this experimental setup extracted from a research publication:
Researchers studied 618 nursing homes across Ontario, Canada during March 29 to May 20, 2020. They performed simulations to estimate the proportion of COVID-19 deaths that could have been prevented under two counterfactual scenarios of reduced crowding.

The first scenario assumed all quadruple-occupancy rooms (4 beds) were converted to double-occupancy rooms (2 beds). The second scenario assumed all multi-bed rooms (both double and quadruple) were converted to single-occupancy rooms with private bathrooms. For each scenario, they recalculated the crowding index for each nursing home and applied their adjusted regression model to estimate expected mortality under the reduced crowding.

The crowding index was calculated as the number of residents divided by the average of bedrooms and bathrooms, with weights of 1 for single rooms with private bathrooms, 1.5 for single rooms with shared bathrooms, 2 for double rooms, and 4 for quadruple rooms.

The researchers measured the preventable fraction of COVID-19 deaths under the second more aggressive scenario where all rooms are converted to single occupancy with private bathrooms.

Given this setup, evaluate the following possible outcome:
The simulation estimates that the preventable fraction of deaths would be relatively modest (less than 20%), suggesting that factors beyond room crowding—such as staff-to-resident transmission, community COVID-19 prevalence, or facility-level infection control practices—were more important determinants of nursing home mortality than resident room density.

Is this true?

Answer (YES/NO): NO